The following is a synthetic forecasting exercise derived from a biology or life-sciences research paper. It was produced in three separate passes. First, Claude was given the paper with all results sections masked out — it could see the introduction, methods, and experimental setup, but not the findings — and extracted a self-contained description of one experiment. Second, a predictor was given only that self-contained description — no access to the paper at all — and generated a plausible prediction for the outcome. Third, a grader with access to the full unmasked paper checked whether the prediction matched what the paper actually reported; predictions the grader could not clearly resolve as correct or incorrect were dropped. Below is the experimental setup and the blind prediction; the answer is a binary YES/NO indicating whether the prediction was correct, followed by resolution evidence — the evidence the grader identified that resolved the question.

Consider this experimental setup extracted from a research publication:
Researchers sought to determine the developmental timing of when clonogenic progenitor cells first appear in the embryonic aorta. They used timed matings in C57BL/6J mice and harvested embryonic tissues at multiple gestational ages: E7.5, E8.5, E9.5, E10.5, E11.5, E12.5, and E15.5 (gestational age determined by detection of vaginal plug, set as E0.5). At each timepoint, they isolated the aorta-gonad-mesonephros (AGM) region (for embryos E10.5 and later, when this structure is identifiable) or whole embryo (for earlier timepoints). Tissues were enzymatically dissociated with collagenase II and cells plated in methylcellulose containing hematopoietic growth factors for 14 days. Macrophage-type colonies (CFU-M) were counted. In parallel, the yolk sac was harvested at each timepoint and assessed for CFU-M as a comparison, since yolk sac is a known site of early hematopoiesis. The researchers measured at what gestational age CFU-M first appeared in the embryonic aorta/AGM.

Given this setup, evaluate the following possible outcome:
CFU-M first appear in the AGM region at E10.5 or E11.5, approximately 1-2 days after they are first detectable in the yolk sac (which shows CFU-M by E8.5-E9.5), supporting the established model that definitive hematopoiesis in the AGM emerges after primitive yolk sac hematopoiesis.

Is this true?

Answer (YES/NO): NO